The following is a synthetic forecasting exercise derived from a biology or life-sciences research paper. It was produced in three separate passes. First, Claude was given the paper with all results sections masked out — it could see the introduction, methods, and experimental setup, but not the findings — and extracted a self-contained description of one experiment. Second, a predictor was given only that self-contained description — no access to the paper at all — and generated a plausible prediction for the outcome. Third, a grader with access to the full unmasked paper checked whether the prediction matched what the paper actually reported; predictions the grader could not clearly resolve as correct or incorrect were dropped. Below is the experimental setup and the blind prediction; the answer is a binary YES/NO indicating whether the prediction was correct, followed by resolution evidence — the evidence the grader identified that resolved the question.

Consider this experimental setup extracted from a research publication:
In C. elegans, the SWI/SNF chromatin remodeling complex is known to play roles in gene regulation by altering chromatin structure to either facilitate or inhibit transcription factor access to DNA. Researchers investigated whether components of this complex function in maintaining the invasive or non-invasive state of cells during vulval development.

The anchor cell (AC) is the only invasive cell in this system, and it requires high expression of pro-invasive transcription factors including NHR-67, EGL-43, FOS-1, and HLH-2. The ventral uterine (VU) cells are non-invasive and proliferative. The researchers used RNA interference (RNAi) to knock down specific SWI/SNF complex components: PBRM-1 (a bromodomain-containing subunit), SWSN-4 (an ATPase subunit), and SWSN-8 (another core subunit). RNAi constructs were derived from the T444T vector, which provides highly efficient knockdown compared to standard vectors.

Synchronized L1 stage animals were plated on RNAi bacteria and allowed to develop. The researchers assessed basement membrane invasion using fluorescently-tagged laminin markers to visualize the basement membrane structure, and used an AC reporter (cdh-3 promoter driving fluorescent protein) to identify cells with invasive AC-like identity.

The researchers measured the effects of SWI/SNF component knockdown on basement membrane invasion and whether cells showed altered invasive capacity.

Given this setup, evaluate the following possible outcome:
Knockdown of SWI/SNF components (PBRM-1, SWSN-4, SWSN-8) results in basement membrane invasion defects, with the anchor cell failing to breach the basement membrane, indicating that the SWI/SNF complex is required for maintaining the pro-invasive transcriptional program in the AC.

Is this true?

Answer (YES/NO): YES